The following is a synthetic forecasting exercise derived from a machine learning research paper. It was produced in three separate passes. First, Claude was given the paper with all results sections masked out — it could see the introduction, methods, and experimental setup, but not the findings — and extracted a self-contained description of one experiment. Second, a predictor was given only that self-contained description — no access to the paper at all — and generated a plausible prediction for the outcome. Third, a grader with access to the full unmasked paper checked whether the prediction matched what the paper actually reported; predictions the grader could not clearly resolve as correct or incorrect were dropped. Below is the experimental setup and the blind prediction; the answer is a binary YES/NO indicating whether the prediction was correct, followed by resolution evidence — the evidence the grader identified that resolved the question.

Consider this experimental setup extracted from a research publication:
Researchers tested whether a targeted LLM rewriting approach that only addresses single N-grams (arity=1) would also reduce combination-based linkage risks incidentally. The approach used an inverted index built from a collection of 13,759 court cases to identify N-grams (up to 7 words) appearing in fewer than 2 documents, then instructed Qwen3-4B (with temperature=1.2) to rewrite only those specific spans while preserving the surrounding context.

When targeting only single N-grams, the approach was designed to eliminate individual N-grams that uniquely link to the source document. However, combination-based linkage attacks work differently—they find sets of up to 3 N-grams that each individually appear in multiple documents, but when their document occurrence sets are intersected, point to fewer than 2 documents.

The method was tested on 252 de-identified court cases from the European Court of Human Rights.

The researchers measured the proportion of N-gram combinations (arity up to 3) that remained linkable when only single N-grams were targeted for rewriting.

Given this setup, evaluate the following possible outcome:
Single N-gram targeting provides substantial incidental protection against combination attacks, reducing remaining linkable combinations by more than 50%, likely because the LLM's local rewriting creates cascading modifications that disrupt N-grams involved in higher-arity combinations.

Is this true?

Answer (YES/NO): YES